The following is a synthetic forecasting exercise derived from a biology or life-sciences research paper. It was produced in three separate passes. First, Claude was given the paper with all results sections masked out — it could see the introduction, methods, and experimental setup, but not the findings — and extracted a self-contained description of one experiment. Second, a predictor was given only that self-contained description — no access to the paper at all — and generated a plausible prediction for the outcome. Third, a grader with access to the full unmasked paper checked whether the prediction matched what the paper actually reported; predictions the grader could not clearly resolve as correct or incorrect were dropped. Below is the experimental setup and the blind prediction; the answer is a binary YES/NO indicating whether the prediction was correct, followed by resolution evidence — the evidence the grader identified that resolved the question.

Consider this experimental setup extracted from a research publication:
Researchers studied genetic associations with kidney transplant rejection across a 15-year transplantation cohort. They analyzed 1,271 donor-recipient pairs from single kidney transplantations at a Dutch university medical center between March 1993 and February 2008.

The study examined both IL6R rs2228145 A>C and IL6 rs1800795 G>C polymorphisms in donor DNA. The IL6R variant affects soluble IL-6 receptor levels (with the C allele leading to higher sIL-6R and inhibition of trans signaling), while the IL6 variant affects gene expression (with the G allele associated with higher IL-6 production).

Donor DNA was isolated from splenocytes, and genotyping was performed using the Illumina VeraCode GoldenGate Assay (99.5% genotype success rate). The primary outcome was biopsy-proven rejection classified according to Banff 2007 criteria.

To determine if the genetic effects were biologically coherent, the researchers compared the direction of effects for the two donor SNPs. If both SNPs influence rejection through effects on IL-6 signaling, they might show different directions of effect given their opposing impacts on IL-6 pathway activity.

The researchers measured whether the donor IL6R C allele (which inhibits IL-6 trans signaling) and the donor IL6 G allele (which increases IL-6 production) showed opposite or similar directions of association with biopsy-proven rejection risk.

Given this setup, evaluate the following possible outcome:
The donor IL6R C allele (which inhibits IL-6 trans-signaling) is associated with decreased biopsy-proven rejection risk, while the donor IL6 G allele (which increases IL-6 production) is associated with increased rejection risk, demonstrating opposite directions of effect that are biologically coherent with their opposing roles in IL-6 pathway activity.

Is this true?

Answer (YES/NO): NO